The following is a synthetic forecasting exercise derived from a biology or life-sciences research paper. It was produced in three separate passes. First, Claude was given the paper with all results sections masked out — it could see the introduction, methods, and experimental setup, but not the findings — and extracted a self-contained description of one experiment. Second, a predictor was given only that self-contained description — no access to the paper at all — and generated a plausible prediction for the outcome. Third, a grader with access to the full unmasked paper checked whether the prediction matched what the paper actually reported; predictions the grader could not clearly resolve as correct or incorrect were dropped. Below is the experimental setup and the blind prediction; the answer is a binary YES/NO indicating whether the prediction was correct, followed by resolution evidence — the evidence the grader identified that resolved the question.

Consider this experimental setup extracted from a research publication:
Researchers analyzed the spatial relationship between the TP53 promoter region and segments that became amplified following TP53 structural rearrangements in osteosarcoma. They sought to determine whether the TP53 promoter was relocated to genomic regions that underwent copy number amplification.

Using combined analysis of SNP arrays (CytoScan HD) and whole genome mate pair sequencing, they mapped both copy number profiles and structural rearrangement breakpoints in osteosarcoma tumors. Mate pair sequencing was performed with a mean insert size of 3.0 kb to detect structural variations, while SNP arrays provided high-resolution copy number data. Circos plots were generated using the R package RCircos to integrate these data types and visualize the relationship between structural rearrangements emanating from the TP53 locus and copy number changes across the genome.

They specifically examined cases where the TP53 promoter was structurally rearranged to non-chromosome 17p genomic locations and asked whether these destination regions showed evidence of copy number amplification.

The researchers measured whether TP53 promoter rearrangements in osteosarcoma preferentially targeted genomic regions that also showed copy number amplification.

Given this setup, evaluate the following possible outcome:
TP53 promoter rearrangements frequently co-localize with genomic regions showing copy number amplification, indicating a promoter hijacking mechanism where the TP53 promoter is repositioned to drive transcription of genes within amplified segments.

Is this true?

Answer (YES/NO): YES